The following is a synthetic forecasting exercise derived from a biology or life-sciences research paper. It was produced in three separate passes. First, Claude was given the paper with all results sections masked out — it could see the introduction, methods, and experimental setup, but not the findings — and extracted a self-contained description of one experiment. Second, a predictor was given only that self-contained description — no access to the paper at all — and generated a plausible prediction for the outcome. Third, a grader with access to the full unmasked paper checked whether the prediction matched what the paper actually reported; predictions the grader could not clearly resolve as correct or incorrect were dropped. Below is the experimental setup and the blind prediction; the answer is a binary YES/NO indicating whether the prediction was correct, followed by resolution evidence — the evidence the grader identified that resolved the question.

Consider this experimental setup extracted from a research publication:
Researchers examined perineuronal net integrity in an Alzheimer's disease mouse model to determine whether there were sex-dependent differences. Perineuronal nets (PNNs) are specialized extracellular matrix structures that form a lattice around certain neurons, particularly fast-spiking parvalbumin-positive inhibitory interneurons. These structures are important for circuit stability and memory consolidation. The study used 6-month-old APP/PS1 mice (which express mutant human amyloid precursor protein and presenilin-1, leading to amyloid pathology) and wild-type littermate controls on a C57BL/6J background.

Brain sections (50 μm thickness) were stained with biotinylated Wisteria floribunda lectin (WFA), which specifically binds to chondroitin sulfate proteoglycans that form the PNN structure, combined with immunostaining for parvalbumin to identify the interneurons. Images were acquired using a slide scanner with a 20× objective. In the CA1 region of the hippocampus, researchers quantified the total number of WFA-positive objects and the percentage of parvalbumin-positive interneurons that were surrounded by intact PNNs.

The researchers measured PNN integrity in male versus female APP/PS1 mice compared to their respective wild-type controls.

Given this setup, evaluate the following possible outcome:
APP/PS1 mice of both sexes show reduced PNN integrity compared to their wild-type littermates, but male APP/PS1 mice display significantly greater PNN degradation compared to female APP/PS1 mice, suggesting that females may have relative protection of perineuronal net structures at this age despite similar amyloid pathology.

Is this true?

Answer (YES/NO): NO